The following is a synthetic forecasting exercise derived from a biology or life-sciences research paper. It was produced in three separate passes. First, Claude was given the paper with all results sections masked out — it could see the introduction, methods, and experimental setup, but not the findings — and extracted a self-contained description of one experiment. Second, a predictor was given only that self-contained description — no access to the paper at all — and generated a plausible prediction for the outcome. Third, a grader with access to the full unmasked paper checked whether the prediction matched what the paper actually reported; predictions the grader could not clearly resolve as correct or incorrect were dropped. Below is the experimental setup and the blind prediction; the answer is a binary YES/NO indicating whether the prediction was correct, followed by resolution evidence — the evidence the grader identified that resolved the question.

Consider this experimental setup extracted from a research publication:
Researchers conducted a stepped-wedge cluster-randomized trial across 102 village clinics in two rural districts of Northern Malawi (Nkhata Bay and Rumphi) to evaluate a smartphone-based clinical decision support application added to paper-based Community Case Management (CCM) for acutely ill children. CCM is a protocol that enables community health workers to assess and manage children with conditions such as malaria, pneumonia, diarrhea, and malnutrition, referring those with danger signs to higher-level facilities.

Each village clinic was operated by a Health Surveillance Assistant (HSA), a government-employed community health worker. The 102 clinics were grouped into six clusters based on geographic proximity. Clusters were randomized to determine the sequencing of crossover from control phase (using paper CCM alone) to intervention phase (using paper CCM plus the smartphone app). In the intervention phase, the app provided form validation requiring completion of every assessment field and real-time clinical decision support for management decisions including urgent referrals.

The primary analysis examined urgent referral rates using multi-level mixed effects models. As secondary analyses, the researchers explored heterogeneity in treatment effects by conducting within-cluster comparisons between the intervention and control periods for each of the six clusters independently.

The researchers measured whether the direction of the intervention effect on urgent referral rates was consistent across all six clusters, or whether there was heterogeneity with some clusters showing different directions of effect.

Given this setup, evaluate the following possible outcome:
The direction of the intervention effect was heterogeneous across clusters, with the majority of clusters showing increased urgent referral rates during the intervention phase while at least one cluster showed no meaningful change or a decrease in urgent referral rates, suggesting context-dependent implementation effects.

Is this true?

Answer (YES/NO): YES